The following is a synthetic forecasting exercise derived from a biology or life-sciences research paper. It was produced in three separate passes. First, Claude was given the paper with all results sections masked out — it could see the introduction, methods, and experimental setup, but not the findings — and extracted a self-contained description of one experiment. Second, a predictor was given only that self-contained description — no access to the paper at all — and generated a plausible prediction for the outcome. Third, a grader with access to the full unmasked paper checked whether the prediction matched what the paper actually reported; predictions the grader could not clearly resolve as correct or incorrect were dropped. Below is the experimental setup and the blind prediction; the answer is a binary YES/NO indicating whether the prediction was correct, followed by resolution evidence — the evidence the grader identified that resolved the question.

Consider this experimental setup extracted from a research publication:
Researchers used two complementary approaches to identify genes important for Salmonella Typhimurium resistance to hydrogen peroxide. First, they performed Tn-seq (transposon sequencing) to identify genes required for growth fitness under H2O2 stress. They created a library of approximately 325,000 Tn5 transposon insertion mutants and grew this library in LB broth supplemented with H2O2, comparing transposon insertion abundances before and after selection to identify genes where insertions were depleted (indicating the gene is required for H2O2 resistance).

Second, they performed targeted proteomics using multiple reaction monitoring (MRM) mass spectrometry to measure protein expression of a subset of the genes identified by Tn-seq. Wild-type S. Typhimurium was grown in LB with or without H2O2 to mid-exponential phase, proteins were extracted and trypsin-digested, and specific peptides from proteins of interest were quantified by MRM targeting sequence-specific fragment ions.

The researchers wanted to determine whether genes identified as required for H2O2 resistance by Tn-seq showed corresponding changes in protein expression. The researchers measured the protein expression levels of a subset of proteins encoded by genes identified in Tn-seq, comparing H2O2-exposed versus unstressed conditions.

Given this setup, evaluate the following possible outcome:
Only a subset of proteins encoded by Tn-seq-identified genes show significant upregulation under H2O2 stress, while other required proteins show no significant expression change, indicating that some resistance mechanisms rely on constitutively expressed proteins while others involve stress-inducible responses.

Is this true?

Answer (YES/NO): NO